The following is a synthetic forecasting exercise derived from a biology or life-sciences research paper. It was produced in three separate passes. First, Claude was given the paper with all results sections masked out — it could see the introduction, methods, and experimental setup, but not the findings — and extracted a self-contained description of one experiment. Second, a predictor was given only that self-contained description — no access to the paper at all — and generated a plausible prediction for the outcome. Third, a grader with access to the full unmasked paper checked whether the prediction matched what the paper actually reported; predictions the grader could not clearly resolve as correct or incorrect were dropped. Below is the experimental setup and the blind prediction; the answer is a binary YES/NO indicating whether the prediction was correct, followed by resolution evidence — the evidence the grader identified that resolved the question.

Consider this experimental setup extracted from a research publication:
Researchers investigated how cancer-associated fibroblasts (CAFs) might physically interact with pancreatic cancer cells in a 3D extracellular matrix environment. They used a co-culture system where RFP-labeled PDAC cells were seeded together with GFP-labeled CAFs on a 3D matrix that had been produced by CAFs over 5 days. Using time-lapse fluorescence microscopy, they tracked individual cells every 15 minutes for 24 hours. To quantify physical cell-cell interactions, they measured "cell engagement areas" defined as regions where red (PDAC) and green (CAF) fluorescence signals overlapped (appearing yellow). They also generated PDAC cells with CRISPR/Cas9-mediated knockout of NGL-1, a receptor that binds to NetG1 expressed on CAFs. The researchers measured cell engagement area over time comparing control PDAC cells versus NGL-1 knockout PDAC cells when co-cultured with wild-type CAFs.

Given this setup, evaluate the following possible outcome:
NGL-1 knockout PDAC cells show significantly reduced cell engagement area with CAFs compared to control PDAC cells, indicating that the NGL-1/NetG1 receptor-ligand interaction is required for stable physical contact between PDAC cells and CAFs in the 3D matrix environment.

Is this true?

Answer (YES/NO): NO